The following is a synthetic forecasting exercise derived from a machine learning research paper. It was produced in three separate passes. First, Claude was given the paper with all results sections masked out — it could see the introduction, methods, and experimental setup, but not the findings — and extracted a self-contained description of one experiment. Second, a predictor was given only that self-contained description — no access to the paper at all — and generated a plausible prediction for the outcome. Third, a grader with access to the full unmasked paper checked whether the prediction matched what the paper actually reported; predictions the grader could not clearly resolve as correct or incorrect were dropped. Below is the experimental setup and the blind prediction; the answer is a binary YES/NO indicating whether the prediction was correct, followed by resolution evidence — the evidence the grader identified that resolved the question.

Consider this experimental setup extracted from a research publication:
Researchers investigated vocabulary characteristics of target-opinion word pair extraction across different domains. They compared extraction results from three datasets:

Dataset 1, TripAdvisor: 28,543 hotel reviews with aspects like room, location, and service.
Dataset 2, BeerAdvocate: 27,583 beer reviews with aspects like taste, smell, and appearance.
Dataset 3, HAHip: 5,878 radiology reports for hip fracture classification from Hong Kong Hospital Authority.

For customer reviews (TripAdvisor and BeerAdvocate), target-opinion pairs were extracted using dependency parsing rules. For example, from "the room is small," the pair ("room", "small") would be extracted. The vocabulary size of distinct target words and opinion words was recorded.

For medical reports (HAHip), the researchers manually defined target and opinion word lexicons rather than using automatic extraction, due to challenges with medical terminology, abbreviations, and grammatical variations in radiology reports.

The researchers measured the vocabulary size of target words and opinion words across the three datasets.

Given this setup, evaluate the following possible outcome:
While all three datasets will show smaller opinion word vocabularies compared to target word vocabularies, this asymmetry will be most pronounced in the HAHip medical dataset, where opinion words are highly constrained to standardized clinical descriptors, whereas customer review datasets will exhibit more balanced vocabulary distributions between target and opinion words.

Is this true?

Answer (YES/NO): NO